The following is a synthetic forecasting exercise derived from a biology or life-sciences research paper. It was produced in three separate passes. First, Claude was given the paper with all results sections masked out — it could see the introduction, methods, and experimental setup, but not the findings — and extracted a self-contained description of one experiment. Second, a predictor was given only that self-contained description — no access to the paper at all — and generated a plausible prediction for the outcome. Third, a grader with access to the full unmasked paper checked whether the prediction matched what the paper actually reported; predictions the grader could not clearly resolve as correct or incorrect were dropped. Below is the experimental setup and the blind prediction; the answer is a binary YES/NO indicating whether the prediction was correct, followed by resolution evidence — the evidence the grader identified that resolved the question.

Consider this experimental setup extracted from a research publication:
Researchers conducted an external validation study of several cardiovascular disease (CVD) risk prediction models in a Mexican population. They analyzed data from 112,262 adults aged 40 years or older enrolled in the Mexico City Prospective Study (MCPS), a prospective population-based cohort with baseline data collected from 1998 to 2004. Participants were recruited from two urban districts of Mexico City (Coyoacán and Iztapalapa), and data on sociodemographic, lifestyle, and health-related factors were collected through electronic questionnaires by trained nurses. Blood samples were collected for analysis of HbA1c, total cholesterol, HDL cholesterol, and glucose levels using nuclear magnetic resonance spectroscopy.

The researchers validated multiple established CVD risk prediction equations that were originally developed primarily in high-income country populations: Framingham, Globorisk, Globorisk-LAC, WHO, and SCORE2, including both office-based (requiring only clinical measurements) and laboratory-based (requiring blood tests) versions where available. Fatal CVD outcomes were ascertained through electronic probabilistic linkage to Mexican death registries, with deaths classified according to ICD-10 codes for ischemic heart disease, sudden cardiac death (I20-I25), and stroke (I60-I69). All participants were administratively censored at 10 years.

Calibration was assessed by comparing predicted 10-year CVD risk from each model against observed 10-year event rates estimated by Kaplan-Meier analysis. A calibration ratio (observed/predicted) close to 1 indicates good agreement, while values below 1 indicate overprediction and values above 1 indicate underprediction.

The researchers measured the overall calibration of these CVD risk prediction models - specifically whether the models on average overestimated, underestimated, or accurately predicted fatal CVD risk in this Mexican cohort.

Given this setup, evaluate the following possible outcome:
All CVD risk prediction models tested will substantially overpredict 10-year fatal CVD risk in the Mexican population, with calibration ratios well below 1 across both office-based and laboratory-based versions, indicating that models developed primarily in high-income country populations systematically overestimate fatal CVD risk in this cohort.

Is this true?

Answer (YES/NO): YES